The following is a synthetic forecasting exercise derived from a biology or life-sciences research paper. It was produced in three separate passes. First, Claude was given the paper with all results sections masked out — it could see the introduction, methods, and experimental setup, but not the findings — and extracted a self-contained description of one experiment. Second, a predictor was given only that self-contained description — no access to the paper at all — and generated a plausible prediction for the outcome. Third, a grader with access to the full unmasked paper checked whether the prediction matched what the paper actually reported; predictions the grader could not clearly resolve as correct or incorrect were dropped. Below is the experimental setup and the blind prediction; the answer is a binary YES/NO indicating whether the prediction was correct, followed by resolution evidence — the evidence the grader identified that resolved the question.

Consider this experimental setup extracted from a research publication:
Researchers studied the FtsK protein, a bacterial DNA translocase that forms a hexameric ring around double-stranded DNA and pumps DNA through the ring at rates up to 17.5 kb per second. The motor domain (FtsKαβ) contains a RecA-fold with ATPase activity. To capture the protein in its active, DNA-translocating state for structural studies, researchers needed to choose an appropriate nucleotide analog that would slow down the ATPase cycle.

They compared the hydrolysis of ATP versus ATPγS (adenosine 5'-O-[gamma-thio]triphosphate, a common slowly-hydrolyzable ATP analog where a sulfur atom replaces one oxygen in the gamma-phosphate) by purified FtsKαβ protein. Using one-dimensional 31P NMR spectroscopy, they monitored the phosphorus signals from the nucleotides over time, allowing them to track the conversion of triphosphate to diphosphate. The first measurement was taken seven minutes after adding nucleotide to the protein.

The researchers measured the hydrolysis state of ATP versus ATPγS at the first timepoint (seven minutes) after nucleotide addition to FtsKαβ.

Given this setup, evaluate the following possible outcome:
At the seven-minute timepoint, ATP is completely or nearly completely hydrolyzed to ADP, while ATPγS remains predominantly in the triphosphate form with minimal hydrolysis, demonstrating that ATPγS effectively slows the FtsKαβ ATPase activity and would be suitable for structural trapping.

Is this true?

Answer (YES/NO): YES